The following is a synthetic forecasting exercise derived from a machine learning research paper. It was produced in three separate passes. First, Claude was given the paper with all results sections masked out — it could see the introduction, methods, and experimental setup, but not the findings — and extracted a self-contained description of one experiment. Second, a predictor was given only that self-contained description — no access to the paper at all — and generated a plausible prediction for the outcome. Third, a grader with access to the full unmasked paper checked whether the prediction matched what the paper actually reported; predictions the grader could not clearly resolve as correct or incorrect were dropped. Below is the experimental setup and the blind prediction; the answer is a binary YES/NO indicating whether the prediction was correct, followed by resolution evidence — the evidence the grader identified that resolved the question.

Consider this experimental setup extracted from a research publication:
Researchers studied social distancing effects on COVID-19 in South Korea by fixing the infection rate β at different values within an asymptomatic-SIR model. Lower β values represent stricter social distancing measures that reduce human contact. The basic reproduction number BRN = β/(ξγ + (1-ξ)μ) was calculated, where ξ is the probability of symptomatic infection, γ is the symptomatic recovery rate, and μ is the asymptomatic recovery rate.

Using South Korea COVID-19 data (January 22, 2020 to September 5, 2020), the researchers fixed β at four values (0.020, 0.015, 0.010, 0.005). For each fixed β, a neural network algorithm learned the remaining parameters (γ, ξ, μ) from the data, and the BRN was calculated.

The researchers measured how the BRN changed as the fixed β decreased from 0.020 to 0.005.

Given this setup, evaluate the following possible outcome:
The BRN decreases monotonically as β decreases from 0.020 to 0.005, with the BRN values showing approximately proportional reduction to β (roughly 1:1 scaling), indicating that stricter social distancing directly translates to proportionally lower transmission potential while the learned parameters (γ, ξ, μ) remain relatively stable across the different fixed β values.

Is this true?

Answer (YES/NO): NO